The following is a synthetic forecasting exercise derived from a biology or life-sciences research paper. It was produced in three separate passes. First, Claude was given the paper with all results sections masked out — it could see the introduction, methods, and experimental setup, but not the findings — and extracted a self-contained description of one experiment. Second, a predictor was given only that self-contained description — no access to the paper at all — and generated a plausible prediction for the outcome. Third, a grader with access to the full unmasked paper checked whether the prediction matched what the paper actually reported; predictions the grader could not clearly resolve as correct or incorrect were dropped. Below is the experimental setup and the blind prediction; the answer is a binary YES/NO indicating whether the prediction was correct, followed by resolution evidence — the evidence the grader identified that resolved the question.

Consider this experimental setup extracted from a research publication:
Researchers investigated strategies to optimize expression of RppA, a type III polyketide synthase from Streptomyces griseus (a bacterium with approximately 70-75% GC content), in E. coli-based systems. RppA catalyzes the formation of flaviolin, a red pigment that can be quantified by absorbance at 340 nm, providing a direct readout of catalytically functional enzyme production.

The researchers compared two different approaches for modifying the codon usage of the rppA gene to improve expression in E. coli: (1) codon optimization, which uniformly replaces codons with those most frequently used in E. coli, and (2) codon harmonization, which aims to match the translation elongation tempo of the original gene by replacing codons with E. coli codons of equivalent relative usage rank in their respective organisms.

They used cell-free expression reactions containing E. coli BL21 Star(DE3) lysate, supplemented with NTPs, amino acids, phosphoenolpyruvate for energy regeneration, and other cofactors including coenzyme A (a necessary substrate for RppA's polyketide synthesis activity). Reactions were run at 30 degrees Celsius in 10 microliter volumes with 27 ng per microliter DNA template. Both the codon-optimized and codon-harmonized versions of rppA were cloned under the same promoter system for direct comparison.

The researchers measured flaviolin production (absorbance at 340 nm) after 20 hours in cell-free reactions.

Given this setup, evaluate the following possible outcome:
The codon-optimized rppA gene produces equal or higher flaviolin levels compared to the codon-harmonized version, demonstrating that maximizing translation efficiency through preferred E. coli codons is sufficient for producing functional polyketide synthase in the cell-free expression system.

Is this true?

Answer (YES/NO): NO